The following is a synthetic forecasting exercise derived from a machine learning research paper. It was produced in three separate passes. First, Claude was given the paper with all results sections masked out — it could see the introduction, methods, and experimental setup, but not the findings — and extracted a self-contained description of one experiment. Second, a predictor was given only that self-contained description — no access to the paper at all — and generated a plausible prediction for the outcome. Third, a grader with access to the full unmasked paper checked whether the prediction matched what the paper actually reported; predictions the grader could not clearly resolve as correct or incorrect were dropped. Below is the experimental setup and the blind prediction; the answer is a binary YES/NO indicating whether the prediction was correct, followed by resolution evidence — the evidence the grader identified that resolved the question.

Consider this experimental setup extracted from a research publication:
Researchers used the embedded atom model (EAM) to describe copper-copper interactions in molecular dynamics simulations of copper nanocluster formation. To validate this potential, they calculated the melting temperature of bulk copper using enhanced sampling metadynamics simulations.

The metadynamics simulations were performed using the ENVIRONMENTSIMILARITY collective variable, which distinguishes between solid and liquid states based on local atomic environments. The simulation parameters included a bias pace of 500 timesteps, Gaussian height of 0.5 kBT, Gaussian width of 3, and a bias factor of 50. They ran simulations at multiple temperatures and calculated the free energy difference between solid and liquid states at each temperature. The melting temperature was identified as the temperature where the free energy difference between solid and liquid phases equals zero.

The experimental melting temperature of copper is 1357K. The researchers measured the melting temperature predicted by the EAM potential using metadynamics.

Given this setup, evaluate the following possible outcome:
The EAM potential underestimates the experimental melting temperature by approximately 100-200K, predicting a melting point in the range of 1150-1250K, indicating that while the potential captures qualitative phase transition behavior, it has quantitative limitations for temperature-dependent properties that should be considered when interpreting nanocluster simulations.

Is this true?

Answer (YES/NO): NO